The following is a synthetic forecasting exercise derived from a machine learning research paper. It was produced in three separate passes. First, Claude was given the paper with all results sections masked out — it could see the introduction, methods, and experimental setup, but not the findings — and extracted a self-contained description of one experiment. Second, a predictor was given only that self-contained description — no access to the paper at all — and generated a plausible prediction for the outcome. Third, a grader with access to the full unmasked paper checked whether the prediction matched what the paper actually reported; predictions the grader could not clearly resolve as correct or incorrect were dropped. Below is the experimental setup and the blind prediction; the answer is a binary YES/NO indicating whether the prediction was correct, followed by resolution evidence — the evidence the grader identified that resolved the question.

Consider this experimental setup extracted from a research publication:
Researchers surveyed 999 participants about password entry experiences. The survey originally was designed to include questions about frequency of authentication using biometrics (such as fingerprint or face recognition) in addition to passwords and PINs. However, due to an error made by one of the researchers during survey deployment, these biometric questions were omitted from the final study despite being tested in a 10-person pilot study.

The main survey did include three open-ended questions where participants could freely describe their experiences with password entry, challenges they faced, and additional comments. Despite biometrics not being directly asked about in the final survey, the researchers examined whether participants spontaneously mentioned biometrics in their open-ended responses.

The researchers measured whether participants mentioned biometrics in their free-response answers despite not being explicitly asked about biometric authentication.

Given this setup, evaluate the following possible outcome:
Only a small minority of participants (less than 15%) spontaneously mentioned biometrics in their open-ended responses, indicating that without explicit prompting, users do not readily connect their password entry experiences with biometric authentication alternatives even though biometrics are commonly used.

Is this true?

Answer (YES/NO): NO